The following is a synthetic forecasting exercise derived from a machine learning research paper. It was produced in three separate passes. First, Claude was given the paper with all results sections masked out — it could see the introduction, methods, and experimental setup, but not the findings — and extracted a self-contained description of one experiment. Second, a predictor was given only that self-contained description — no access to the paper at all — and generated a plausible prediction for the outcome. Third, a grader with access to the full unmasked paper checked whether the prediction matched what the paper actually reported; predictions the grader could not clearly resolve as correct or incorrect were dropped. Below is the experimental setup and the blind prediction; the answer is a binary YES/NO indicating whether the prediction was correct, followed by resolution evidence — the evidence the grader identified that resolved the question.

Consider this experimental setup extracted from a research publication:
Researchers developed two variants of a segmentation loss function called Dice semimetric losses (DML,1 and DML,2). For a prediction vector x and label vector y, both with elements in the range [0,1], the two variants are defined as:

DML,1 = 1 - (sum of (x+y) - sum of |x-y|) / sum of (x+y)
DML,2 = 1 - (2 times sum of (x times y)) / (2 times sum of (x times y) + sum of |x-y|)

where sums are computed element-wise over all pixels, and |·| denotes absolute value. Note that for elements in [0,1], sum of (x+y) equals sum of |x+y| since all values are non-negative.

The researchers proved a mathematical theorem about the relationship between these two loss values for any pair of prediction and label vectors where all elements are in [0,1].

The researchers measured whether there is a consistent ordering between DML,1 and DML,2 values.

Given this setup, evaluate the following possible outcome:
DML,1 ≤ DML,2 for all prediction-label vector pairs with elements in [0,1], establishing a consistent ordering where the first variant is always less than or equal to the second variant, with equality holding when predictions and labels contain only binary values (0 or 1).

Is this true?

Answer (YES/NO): YES